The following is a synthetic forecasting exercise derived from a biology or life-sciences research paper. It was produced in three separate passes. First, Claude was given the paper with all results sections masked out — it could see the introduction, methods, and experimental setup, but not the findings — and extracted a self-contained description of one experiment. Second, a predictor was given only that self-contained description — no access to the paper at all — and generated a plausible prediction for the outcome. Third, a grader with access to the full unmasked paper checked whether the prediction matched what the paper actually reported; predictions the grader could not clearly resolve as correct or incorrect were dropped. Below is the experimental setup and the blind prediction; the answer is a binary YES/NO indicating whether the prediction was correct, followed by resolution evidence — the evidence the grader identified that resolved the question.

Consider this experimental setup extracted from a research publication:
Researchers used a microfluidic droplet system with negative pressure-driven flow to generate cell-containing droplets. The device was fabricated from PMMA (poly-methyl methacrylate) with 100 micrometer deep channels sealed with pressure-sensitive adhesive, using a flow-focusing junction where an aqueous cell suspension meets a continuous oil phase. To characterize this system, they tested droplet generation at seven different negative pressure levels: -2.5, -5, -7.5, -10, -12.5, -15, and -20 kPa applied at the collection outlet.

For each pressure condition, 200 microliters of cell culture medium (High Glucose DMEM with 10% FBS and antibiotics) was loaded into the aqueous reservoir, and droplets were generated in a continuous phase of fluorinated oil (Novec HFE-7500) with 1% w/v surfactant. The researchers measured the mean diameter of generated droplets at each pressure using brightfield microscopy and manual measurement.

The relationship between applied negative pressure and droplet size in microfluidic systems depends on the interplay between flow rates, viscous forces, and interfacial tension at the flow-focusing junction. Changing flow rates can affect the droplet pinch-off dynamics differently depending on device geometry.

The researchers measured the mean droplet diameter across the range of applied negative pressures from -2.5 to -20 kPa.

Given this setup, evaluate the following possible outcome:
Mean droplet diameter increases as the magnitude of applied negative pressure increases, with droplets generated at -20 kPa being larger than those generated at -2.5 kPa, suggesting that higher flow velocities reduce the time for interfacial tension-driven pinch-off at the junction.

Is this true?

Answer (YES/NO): NO